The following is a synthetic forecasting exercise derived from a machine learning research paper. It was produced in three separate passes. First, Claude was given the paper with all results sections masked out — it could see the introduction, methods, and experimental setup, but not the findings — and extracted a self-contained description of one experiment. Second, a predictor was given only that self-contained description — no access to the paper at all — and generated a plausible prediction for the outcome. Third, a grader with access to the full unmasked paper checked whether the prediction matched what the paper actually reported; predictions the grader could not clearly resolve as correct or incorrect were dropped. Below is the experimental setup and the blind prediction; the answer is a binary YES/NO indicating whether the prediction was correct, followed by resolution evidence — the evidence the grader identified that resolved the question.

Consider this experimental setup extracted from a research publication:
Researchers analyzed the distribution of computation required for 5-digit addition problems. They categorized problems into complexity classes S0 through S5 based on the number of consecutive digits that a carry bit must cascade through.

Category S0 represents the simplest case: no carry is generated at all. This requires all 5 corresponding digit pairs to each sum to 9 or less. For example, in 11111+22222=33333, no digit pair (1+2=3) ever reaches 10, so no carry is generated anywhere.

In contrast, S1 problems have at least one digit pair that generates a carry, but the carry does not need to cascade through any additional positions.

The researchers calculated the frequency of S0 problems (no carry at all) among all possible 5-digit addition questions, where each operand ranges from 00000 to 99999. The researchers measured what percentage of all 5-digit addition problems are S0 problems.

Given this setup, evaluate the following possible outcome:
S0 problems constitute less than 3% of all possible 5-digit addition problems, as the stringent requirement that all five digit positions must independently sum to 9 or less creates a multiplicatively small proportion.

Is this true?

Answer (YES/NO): NO